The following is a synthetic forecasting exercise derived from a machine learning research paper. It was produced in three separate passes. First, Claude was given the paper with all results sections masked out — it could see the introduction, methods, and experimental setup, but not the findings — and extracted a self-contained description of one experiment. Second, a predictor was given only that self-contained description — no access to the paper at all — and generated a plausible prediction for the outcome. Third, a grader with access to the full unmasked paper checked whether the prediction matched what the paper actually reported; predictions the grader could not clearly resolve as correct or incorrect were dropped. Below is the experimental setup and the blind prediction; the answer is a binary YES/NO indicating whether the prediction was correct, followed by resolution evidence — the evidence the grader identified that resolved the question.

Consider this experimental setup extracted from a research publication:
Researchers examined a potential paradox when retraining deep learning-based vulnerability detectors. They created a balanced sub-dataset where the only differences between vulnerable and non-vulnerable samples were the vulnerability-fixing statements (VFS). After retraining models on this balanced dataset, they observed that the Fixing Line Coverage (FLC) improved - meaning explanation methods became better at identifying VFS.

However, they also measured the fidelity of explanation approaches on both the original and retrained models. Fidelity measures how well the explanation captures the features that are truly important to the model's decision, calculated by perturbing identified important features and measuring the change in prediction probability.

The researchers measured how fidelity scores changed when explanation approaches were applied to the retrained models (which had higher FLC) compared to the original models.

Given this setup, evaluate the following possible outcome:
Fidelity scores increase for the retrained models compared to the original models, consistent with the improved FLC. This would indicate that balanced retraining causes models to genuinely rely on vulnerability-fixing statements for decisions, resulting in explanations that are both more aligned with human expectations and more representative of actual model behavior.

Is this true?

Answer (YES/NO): NO